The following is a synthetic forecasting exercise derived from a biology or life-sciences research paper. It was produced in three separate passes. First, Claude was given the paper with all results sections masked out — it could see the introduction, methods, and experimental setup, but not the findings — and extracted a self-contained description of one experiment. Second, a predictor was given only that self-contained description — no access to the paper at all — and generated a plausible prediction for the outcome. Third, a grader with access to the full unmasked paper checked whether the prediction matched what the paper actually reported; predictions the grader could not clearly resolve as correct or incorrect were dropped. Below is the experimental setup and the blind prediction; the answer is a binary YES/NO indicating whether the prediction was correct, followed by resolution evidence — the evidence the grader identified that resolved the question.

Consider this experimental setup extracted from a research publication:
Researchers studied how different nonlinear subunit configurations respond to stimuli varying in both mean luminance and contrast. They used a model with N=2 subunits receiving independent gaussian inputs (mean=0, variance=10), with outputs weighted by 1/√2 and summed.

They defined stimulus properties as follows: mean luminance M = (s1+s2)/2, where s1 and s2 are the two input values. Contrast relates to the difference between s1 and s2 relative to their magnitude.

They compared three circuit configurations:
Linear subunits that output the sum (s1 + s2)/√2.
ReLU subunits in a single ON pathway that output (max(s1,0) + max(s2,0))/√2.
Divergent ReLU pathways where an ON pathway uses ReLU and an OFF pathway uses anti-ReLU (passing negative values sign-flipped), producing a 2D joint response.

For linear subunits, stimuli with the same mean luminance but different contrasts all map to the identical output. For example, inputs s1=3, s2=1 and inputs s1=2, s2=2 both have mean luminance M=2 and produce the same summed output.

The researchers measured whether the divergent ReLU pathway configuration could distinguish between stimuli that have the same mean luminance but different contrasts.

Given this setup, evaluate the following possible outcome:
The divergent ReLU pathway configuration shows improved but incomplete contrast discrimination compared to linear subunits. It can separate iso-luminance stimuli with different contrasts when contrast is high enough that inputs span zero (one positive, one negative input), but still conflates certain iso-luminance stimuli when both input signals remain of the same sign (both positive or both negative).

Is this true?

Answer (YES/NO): YES